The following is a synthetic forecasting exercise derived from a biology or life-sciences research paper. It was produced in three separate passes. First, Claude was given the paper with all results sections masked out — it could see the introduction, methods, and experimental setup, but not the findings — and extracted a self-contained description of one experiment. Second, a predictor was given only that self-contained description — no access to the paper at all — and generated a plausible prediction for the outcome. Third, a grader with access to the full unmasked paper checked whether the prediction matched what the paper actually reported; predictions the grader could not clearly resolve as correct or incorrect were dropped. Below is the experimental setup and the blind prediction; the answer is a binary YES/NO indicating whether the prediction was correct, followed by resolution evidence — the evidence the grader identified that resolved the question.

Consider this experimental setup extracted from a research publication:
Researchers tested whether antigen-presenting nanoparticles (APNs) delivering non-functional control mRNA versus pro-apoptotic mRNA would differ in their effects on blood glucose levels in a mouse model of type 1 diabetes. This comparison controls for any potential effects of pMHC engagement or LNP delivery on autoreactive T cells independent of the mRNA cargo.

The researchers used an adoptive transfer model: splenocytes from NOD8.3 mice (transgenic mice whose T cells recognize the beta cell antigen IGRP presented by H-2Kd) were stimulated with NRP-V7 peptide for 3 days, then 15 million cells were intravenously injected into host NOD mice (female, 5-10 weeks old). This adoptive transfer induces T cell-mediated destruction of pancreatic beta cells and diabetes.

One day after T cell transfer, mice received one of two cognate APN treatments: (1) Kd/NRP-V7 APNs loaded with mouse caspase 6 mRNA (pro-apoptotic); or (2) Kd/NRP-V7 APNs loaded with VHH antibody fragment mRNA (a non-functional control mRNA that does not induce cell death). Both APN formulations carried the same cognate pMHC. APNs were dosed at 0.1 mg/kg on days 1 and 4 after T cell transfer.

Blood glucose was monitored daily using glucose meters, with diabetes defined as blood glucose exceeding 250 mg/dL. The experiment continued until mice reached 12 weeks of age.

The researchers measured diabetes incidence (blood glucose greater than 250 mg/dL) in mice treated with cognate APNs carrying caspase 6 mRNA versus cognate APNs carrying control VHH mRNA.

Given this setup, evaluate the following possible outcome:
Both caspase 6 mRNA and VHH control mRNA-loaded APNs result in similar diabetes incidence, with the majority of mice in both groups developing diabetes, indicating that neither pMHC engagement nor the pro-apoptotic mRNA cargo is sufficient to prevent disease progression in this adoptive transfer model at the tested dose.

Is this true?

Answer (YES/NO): NO